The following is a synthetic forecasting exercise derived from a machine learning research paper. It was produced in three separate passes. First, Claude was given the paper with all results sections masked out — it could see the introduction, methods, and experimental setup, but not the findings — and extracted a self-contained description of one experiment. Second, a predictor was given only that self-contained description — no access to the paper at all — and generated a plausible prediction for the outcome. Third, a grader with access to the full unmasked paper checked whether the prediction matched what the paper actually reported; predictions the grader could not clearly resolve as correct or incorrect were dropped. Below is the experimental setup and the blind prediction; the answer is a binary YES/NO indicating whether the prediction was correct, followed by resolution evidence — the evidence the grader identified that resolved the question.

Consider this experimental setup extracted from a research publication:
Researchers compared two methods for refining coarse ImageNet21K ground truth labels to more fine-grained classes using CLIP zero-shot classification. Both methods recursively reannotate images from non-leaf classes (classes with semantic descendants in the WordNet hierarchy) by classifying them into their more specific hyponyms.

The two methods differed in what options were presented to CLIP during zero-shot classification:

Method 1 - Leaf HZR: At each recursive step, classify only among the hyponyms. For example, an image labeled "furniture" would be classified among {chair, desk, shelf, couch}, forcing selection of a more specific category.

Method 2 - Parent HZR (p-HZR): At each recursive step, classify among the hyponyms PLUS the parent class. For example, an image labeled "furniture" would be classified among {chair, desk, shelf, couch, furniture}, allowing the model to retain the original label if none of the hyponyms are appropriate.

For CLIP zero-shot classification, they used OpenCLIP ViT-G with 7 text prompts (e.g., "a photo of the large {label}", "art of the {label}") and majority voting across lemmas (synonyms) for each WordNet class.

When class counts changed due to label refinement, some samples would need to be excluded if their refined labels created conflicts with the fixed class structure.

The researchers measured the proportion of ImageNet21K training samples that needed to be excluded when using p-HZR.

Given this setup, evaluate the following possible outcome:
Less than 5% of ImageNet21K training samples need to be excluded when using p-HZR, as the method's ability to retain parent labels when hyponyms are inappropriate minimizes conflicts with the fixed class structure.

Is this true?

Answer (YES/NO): YES